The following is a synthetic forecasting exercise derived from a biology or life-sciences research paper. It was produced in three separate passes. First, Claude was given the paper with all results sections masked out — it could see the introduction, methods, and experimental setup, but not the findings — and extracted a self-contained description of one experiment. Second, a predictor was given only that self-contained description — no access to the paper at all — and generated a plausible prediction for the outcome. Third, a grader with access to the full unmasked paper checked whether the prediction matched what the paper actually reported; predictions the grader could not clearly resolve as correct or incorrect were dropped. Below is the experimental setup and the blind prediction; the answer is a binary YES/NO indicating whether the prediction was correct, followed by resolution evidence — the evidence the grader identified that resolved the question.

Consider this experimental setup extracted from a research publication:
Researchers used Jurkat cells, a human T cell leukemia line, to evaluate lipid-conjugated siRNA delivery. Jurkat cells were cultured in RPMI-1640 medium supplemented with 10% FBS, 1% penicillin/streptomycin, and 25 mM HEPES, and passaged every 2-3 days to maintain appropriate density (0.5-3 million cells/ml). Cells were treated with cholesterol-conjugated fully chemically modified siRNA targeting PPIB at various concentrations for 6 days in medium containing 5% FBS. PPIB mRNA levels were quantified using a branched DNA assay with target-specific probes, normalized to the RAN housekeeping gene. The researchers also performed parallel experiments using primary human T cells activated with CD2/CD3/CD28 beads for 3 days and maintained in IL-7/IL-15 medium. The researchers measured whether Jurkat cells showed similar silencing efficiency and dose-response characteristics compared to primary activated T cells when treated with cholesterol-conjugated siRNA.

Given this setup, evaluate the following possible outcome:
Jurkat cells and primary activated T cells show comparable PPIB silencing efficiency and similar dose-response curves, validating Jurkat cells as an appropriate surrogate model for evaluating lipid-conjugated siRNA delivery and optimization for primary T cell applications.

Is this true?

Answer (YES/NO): YES